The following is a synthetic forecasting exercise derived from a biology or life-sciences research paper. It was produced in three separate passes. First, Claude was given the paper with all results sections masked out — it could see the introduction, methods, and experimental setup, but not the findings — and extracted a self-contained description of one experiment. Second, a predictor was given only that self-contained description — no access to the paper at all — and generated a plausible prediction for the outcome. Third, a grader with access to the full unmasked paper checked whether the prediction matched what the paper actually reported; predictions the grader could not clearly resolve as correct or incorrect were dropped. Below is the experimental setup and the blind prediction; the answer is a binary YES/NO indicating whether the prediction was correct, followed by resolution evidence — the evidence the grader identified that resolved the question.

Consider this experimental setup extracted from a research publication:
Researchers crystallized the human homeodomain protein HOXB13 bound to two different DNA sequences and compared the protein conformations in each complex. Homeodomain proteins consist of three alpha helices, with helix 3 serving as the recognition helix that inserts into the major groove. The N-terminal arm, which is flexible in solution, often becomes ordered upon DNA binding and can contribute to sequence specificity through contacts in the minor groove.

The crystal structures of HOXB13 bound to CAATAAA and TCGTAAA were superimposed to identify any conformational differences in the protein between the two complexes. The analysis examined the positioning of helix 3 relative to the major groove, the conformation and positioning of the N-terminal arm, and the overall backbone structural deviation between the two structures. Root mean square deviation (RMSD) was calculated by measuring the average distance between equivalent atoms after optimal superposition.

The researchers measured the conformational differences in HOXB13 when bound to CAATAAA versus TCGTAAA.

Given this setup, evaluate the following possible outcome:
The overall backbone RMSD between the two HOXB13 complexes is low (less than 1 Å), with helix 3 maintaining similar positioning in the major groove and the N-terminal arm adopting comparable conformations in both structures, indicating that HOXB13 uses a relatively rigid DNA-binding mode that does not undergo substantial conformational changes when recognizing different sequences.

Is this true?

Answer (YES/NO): YES